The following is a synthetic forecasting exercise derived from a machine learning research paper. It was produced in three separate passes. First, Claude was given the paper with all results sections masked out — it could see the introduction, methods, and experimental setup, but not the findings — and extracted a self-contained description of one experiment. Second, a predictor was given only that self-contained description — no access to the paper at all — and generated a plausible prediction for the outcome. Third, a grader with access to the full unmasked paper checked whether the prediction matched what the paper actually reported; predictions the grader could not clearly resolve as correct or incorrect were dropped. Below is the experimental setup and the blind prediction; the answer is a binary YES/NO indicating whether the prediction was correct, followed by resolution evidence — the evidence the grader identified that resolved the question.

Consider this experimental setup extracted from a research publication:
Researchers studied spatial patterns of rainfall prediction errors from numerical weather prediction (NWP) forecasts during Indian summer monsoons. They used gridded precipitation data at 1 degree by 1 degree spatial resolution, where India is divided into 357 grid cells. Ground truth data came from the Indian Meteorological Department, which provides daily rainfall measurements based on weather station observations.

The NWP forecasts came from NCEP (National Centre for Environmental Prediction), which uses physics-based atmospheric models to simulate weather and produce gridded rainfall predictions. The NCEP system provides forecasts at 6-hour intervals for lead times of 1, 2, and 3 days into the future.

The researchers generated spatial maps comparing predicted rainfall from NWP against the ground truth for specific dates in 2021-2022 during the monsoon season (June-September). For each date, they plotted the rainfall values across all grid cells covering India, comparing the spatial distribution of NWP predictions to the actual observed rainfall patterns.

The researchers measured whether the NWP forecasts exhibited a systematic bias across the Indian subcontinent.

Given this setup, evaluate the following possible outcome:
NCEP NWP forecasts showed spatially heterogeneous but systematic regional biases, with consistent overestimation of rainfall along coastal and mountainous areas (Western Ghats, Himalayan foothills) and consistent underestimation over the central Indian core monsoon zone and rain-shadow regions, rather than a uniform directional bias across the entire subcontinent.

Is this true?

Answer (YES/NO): NO